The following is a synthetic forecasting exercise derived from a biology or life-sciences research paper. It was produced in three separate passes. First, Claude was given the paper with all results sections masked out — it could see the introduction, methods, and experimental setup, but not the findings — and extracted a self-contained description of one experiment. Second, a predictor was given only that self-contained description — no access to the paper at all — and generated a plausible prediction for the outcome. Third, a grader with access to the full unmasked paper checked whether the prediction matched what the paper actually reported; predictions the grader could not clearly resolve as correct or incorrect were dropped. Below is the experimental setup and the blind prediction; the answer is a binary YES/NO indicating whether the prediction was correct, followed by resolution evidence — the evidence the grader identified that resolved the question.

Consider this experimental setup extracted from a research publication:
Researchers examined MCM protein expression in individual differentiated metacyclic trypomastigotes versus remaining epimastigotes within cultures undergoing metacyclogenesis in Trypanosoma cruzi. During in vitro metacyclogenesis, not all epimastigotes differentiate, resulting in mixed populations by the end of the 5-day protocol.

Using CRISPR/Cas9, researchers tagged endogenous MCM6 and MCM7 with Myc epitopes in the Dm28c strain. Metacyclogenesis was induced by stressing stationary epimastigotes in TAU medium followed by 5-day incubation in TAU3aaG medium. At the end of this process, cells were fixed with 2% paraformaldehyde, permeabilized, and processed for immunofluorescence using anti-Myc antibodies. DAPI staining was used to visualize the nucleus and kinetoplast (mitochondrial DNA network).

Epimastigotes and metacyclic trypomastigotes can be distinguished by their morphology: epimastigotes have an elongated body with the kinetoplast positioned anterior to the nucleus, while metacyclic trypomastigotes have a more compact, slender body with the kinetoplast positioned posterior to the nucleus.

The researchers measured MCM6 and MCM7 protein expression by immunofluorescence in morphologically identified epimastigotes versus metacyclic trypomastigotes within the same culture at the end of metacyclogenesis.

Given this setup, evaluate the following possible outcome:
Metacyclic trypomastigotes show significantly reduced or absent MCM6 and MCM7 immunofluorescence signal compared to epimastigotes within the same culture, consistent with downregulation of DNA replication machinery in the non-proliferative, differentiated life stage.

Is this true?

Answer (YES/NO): YES